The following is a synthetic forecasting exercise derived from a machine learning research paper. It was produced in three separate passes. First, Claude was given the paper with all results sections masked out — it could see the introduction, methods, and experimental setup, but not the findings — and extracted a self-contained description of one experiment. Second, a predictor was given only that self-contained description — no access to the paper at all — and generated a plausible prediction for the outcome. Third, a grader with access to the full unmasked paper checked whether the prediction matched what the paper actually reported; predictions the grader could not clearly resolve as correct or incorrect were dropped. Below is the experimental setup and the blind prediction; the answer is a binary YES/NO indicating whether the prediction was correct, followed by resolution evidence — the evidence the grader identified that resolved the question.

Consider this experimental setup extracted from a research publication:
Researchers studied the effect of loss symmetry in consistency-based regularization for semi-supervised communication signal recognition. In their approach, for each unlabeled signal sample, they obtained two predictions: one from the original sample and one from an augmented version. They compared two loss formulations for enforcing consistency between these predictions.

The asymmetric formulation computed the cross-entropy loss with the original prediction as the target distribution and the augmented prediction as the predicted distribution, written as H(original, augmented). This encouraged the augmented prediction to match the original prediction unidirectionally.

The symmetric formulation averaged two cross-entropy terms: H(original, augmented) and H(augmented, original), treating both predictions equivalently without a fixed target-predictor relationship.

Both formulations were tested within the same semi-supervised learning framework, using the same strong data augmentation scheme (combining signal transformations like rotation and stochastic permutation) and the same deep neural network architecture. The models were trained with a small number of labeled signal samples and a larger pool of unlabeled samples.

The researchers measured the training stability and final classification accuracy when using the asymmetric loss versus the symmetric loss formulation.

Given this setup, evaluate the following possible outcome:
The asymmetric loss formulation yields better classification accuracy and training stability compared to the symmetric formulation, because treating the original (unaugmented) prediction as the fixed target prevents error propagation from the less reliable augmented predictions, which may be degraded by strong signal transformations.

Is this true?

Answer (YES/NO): NO